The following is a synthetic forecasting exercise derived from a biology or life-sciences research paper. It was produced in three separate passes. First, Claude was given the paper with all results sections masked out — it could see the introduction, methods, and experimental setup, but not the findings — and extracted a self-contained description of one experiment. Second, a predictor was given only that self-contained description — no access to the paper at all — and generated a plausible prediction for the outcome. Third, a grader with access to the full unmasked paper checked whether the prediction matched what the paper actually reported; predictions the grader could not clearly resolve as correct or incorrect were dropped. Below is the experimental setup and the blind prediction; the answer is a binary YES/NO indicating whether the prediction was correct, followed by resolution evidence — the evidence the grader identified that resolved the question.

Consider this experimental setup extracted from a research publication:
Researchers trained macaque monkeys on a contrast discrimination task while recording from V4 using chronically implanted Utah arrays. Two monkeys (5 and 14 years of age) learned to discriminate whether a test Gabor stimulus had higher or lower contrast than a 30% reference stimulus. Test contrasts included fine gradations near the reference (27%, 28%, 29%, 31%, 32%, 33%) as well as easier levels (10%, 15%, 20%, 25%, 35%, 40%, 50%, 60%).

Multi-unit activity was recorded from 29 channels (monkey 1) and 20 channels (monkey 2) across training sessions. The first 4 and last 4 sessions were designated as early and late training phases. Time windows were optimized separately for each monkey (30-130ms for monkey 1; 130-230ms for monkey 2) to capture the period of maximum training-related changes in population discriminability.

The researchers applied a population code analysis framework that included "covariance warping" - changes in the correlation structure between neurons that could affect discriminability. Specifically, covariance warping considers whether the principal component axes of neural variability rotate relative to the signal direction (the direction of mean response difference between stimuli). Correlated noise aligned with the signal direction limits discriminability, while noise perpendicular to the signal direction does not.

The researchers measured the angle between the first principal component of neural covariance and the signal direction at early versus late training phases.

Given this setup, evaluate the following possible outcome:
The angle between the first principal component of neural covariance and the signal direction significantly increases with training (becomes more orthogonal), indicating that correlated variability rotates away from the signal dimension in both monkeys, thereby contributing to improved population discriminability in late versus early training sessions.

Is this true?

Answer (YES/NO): NO